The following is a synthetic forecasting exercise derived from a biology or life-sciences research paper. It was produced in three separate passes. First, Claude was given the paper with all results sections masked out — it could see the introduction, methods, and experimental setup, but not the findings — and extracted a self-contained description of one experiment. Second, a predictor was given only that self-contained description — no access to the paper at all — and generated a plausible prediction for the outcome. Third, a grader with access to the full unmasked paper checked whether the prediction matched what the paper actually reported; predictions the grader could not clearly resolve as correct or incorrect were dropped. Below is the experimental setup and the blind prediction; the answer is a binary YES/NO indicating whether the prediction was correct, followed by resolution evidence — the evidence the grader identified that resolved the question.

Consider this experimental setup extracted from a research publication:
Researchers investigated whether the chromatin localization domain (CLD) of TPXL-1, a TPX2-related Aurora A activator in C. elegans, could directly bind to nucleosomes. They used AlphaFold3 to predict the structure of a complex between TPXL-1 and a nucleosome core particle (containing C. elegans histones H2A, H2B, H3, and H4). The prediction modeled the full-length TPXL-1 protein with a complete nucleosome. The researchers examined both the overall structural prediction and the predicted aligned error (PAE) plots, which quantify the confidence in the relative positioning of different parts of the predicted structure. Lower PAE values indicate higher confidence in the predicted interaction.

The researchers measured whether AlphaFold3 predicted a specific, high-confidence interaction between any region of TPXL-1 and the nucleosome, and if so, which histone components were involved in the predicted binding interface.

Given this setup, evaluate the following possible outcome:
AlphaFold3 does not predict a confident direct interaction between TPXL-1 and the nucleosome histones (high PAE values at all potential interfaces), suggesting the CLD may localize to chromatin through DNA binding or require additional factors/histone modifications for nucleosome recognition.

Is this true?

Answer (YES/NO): NO